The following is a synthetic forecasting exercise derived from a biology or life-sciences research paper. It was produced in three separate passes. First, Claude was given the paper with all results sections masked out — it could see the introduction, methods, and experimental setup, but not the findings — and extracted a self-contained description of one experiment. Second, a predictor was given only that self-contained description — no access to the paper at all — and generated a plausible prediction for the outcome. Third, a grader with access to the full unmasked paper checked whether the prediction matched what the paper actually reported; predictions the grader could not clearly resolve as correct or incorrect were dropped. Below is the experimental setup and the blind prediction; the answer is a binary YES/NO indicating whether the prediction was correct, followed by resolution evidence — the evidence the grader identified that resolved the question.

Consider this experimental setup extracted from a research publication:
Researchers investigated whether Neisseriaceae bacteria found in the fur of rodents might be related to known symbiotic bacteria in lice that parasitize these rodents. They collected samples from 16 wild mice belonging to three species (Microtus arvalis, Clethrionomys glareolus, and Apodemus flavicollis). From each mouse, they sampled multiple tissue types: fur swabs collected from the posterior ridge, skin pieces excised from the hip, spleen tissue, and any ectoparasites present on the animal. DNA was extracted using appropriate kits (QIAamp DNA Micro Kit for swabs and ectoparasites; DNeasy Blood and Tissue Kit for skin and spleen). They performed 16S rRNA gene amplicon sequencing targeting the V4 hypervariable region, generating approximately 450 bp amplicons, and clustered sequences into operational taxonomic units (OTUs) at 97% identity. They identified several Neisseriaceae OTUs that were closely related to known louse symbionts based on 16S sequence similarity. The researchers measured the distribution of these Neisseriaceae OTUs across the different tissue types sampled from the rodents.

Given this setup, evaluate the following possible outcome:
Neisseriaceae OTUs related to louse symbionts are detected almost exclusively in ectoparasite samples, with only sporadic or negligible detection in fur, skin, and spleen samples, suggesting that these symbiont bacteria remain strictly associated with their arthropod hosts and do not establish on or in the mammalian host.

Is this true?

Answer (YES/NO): NO